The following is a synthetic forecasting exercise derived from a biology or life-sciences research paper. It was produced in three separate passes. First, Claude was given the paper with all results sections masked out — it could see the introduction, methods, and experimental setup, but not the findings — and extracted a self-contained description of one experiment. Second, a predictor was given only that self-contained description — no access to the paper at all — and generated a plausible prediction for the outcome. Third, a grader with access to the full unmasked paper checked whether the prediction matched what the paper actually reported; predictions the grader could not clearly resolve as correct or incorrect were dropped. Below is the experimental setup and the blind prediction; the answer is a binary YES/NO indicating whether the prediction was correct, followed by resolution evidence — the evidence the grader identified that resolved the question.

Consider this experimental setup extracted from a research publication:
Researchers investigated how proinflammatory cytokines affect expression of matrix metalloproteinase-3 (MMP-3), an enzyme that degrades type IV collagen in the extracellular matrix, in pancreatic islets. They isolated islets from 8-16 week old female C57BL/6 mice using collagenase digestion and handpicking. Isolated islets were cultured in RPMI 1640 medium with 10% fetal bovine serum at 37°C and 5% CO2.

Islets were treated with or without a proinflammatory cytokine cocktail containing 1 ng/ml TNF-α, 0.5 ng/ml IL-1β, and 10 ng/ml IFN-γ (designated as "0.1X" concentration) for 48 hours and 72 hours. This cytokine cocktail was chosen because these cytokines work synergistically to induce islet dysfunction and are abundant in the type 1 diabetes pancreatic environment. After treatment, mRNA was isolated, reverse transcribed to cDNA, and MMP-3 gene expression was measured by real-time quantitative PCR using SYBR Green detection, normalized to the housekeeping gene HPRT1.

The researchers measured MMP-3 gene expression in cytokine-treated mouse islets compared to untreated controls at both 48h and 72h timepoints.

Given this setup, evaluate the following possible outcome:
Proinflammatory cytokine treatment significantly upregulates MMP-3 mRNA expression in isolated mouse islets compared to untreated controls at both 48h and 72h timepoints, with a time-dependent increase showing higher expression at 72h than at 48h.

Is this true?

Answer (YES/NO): YES